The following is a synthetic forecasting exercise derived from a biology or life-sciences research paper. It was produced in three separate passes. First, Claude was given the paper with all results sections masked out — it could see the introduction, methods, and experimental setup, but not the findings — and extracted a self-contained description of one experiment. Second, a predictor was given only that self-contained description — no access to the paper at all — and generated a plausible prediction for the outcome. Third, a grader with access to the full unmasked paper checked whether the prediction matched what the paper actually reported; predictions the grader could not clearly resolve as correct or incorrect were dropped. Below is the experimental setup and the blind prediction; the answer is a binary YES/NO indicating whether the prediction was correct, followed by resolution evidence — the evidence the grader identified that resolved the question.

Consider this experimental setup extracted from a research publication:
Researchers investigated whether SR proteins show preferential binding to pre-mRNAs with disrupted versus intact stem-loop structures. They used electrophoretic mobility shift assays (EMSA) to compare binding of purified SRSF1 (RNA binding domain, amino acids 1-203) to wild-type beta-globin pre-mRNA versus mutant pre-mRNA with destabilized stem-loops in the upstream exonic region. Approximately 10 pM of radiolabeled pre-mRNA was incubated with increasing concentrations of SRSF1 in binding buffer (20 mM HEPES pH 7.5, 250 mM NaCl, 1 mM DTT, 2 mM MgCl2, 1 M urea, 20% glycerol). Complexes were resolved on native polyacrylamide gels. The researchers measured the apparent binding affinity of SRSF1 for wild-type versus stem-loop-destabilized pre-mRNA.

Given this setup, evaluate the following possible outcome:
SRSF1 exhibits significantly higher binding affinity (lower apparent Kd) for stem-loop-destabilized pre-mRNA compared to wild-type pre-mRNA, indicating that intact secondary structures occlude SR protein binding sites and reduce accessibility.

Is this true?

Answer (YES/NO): NO